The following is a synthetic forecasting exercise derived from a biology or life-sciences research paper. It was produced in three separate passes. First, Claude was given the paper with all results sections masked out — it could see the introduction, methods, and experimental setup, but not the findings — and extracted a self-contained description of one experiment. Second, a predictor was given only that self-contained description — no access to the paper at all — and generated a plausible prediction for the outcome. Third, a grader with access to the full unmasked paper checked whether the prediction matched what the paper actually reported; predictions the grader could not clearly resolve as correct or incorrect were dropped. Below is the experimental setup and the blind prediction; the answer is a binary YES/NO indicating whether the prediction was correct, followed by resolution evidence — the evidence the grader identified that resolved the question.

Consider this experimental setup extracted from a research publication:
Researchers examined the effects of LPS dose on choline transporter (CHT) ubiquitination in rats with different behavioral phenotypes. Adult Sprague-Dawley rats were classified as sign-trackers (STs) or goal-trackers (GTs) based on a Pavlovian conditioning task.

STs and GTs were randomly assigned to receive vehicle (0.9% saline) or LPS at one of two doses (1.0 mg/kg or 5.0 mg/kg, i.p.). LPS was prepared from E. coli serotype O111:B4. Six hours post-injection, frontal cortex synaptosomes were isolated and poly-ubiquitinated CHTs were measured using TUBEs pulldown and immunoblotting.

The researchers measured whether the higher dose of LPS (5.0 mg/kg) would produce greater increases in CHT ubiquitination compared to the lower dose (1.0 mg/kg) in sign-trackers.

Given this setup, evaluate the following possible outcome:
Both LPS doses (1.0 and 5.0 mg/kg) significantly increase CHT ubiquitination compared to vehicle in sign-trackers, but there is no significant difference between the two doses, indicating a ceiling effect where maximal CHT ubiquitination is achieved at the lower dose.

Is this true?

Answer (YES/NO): NO